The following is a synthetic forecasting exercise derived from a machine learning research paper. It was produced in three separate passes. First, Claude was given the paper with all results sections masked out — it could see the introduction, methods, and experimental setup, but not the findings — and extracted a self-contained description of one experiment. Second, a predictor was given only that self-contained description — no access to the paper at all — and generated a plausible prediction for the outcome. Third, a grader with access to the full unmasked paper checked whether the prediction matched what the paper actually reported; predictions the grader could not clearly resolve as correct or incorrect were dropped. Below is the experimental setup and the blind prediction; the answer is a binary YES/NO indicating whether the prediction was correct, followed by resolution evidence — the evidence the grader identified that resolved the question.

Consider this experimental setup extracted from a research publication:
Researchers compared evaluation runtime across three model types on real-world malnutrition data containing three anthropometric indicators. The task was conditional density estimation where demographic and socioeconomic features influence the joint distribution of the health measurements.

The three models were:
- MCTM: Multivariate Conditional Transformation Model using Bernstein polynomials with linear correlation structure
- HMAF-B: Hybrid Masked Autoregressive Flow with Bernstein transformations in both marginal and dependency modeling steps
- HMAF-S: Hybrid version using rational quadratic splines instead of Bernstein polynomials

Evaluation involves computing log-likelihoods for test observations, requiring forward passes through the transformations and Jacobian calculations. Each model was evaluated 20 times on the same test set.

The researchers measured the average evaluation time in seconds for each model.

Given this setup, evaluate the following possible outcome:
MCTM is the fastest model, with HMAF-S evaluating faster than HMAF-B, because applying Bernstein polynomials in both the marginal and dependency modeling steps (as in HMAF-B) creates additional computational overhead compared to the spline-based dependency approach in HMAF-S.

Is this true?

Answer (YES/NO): YES